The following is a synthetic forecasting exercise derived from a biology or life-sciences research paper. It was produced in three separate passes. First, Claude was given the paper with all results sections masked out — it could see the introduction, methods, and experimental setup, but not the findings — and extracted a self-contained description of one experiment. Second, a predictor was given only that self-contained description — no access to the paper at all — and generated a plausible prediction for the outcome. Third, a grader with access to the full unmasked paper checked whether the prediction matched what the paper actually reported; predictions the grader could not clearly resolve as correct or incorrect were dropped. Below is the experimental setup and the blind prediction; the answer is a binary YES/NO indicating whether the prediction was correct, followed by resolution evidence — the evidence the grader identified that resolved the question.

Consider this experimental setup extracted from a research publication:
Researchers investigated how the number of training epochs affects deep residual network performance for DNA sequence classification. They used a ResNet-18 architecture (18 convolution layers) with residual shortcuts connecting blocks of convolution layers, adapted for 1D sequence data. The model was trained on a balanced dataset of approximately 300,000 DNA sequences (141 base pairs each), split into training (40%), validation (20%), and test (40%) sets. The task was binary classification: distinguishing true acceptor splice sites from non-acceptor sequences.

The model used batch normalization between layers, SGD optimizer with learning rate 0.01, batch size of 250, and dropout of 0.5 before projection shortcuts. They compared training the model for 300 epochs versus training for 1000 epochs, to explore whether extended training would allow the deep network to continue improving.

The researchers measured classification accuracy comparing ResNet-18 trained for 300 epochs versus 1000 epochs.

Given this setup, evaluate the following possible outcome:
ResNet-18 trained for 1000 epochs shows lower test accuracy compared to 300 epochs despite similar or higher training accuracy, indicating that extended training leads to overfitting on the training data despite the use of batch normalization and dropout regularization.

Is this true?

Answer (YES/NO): NO